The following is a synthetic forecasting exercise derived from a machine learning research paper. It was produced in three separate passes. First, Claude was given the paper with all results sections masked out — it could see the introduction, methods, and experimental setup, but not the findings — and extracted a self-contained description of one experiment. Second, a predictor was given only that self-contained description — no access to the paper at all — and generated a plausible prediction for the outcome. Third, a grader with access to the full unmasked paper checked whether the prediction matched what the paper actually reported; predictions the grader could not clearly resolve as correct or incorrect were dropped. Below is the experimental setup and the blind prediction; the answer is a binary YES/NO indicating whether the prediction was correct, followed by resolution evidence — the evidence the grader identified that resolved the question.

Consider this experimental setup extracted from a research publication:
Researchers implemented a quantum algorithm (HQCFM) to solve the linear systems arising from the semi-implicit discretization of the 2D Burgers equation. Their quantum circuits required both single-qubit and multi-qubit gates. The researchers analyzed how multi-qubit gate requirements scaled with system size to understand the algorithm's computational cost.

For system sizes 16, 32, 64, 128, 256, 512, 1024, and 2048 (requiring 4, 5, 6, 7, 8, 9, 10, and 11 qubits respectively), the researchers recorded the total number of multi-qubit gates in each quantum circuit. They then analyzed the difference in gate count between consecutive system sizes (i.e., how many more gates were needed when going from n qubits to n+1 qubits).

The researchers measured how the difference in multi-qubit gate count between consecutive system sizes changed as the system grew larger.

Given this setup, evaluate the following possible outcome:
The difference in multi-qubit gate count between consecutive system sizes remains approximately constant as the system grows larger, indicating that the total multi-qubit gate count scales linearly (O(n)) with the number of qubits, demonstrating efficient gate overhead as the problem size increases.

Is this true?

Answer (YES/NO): NO